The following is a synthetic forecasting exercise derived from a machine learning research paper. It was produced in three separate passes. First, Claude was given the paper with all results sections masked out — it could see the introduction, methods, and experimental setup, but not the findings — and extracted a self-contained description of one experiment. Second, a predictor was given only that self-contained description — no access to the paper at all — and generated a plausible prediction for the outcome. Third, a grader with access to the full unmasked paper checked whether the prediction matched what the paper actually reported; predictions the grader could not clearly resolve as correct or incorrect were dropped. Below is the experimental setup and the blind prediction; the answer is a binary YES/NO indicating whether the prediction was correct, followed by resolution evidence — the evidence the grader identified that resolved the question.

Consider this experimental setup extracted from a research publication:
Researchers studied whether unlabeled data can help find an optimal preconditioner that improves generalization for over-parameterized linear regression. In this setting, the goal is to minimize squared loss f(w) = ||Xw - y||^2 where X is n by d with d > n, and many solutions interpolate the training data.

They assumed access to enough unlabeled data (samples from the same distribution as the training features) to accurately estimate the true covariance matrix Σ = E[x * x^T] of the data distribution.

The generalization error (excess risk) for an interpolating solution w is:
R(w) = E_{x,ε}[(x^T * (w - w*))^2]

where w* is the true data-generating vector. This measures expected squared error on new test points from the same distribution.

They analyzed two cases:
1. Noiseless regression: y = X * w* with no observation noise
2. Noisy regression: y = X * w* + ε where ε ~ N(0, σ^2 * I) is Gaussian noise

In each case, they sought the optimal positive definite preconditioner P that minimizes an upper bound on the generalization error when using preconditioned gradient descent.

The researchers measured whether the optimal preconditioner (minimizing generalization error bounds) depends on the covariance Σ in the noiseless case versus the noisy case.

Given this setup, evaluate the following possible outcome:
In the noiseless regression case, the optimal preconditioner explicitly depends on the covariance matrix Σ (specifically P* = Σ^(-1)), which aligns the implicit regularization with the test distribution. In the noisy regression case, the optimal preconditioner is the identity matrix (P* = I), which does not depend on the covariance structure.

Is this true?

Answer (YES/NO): NO